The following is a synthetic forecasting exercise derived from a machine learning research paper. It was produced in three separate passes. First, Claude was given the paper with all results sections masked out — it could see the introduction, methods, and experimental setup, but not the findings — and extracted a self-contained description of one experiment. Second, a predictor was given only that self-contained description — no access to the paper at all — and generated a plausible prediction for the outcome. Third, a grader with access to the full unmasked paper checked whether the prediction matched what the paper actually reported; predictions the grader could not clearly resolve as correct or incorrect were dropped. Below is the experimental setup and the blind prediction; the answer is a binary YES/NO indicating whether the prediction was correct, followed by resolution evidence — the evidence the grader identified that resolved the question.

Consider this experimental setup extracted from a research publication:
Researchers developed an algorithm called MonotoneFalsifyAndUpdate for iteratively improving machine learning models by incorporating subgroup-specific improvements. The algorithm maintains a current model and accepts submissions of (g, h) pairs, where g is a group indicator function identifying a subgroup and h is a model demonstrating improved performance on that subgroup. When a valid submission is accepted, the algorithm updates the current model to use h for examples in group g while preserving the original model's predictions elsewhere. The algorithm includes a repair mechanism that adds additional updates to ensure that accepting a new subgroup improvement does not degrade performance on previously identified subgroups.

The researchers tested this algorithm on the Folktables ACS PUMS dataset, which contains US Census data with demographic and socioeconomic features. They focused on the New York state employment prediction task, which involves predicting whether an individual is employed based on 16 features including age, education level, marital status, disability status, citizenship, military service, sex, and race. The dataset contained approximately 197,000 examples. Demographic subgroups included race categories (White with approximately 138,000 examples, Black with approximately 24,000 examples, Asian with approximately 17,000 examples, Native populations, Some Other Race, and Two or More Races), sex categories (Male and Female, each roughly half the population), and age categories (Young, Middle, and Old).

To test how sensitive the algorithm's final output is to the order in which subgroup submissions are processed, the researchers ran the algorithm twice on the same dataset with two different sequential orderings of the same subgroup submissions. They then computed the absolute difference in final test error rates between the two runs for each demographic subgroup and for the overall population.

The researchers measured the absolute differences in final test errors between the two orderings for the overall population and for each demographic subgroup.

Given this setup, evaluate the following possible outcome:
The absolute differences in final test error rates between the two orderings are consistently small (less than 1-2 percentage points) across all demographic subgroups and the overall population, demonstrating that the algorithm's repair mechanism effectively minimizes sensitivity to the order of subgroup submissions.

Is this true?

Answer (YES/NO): NO